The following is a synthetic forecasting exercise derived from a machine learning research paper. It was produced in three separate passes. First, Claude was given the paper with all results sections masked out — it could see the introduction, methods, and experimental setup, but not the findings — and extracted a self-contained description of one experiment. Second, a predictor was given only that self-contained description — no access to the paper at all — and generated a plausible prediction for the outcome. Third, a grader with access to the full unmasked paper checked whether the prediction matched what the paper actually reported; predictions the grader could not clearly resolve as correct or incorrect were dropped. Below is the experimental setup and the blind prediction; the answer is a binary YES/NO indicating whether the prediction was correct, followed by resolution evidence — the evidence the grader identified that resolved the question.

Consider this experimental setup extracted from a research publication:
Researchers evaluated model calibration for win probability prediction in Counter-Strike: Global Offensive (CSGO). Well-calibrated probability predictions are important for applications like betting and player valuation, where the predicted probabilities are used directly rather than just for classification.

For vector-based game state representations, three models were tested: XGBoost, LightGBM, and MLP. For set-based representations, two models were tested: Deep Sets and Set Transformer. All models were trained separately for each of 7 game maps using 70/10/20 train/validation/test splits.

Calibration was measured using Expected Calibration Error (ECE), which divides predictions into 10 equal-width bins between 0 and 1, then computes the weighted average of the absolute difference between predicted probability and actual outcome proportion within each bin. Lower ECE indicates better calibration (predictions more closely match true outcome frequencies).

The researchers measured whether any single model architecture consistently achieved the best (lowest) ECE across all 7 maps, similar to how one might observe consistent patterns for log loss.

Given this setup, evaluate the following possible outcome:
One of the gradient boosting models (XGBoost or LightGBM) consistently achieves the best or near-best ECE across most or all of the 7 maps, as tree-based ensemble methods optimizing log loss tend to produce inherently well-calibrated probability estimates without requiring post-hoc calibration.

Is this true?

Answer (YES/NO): NO